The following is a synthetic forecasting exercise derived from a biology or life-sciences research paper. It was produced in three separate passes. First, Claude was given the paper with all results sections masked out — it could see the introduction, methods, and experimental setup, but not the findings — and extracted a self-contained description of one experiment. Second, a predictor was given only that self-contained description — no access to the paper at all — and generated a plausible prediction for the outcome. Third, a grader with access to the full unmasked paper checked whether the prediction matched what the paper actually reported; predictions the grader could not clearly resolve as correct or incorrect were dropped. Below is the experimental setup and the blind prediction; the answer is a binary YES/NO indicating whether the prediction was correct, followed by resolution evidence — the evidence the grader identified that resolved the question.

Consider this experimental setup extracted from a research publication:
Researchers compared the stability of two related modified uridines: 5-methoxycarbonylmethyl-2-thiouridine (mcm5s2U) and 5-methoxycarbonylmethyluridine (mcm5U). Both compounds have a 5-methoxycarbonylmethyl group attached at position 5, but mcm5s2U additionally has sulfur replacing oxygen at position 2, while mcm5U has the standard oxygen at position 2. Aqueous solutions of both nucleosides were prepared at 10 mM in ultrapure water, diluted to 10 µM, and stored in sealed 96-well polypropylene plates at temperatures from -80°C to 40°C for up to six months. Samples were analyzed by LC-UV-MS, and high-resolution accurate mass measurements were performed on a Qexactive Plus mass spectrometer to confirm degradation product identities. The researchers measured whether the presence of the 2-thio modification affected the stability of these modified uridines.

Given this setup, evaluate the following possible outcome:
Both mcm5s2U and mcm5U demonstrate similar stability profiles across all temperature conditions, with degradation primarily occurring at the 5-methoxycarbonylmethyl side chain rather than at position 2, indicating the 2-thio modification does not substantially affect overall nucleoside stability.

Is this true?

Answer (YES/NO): NO